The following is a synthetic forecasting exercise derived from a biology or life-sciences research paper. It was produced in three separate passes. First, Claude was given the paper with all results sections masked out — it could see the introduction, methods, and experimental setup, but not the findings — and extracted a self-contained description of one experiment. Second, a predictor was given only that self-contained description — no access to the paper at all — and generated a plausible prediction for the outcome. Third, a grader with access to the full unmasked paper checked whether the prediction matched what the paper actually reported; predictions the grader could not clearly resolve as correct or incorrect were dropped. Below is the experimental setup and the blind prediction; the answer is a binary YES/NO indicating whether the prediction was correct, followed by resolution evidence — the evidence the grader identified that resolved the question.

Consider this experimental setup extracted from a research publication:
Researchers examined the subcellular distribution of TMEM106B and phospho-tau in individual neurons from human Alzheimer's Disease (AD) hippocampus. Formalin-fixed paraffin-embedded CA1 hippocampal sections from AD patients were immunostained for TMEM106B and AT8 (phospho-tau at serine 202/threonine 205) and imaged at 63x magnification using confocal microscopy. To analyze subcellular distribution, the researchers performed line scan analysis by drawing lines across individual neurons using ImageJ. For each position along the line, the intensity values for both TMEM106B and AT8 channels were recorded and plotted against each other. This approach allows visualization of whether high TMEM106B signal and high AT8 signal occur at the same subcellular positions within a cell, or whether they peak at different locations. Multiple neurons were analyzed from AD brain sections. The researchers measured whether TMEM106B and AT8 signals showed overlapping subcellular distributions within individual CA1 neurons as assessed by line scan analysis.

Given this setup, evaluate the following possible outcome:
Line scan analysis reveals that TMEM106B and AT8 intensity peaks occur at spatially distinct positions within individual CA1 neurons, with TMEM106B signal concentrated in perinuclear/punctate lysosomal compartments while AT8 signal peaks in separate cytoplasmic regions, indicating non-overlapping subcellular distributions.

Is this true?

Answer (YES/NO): YES